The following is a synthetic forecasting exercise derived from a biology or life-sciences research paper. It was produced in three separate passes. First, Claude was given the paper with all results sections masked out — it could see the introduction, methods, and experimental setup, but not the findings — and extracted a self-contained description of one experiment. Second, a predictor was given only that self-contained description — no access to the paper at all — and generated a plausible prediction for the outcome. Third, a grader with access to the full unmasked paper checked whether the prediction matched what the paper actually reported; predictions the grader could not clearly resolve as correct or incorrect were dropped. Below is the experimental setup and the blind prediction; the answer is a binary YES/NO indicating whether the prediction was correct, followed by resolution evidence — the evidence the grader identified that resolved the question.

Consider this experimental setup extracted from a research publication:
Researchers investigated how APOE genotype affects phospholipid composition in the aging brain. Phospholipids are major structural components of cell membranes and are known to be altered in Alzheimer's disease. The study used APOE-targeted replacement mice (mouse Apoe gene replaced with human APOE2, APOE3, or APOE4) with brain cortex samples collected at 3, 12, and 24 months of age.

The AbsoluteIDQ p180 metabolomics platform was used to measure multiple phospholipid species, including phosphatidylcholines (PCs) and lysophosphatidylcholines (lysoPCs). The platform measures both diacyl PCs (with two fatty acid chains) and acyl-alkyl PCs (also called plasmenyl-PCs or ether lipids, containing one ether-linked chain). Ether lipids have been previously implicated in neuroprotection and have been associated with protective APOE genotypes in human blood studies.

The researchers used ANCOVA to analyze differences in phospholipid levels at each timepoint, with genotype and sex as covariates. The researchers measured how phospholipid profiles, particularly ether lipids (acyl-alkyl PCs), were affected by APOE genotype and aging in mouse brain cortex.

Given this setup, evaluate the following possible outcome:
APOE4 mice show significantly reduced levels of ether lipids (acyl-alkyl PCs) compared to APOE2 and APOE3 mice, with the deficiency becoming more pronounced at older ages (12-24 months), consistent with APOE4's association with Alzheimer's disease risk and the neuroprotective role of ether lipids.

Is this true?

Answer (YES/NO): NO